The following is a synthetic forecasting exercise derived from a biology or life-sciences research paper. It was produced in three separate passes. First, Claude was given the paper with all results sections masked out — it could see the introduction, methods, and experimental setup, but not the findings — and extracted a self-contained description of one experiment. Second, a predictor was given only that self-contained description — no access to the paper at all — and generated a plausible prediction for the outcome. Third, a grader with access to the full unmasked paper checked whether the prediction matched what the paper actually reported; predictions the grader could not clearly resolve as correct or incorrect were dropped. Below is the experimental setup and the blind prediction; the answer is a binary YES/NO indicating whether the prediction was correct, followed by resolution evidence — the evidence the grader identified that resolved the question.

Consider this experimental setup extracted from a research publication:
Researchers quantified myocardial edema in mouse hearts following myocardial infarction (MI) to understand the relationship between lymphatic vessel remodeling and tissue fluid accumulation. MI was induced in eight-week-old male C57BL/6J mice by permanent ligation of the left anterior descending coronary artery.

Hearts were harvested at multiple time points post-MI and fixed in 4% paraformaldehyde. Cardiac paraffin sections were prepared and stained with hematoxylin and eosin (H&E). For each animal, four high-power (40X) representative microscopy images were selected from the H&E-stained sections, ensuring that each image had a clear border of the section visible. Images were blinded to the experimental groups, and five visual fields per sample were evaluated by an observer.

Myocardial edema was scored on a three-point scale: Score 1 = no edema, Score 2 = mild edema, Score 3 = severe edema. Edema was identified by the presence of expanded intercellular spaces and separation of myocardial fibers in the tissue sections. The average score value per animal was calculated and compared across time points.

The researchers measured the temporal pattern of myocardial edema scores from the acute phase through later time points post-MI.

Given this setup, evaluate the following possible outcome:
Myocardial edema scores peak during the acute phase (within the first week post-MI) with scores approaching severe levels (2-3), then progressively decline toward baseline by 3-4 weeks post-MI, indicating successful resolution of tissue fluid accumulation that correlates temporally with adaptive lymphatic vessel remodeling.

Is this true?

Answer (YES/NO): NO